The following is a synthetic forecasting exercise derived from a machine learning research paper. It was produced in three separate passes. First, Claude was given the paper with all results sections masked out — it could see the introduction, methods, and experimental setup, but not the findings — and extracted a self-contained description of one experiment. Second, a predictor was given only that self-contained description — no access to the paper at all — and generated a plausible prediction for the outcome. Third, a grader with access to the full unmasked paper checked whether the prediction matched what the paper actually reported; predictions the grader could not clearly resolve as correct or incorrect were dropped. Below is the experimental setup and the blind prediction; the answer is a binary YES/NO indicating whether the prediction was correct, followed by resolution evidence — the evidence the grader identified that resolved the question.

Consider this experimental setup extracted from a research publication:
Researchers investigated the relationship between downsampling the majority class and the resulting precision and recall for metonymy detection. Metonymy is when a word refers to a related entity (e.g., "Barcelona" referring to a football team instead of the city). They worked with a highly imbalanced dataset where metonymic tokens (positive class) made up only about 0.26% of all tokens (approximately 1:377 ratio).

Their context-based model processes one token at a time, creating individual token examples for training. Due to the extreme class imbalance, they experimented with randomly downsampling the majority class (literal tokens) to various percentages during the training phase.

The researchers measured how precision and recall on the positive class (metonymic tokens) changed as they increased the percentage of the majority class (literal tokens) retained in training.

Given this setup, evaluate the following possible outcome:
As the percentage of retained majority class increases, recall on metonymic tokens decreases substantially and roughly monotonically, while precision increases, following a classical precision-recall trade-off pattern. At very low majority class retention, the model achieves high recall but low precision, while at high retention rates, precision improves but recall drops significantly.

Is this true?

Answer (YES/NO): YES